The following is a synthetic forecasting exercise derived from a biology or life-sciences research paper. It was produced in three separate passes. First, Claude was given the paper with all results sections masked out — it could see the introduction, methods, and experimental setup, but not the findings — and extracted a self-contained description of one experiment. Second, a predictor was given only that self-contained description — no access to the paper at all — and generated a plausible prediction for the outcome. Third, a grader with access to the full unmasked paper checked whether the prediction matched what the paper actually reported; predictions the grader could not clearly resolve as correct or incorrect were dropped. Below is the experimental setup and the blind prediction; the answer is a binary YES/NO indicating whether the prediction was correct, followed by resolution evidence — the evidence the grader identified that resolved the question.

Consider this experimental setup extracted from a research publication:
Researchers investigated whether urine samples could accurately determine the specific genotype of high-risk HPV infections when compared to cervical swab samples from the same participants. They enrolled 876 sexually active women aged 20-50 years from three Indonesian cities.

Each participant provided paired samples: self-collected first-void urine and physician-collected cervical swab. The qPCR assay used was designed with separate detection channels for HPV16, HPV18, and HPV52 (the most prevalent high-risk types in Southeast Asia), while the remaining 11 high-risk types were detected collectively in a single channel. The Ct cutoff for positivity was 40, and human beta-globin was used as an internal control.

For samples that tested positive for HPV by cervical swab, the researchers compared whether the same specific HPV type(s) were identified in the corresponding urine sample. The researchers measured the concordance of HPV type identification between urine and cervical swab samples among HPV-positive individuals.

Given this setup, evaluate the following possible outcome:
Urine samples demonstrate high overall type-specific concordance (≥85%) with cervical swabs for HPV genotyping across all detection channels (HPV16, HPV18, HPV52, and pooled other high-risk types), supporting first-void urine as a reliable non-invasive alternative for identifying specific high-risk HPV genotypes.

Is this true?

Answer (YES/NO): NO